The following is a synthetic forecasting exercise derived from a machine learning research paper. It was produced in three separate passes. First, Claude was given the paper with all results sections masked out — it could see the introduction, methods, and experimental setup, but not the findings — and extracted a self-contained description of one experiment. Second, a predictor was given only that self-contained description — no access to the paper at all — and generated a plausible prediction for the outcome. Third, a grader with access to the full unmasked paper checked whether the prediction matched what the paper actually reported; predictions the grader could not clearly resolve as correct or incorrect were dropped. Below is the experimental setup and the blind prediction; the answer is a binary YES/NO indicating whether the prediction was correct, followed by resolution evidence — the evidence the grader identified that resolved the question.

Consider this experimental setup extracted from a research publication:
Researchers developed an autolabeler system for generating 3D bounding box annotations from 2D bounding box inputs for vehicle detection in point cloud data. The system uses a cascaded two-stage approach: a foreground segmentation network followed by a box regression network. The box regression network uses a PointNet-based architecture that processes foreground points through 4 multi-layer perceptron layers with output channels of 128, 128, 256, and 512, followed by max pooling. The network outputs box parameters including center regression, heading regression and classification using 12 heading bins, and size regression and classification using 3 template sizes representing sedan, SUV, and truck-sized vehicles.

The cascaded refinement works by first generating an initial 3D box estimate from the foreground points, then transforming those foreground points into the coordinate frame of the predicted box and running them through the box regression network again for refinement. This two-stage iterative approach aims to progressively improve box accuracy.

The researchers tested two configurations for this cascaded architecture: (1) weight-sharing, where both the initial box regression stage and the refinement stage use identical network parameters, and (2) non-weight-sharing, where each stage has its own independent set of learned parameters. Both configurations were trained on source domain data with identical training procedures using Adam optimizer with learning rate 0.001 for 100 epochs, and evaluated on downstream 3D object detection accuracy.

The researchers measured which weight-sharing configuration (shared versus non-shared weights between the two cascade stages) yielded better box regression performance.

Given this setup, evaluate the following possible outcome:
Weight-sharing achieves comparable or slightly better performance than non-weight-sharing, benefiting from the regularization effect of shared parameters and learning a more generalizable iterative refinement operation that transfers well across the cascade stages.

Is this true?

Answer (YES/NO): NO